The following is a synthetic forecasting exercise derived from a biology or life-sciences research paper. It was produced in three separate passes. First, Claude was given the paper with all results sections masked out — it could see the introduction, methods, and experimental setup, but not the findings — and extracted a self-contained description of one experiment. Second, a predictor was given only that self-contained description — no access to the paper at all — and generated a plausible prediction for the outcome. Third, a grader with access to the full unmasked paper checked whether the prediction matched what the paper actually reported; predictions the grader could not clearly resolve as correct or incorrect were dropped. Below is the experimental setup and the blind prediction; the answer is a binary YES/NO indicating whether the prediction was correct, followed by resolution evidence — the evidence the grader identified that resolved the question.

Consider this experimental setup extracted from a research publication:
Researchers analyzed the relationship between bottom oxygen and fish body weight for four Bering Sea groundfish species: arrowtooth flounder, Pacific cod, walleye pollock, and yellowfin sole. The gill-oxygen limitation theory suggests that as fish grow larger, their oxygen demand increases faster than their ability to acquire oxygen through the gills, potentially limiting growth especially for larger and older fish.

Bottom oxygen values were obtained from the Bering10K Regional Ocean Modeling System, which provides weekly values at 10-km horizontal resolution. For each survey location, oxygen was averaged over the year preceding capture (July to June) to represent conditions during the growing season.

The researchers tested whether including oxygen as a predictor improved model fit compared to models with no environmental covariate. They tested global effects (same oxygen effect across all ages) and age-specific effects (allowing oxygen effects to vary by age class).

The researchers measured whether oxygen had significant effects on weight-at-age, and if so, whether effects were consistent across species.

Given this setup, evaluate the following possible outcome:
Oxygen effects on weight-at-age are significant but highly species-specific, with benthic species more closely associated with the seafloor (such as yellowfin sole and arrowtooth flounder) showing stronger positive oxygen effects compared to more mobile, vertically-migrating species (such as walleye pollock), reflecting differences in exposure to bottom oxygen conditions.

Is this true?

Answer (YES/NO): NO